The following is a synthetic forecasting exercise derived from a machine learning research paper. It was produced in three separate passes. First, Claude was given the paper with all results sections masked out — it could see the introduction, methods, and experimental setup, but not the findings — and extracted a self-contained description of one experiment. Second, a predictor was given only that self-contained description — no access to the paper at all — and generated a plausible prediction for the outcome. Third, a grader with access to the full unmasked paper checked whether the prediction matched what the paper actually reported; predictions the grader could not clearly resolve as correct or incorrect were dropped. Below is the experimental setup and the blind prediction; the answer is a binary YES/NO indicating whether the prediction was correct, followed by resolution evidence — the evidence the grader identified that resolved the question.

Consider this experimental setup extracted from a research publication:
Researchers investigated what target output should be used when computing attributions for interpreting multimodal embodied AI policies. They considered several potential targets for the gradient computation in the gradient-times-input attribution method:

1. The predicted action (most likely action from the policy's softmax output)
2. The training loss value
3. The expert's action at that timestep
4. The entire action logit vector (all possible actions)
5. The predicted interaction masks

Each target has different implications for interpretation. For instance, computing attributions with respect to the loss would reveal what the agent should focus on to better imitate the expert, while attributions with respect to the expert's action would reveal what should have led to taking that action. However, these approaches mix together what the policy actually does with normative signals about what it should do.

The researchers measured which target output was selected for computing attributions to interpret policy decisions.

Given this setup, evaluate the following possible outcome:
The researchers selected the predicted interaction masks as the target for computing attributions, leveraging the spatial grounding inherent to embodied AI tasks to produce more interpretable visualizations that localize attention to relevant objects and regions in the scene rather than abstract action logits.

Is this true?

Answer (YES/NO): NO